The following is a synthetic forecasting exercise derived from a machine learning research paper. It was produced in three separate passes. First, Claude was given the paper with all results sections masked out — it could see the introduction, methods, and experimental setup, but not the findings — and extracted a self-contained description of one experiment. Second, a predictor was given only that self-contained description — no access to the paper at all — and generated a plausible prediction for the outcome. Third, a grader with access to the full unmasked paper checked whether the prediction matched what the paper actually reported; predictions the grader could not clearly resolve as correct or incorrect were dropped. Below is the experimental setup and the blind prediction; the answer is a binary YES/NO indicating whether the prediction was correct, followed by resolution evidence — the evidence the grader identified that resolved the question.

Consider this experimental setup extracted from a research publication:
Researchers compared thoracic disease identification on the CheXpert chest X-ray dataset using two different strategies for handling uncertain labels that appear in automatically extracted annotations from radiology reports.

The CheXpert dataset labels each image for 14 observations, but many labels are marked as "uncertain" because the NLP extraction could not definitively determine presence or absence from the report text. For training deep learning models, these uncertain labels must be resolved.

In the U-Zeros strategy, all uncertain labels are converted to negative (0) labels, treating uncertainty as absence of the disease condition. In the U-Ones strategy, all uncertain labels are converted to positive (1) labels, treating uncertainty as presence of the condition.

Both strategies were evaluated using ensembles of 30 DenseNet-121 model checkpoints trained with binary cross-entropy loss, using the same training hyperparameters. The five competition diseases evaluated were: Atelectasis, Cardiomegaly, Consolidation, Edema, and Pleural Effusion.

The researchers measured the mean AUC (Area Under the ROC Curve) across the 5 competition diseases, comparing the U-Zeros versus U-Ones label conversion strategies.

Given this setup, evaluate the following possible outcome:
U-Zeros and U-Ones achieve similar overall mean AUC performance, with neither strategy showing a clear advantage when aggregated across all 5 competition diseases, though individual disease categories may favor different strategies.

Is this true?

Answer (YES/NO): YES